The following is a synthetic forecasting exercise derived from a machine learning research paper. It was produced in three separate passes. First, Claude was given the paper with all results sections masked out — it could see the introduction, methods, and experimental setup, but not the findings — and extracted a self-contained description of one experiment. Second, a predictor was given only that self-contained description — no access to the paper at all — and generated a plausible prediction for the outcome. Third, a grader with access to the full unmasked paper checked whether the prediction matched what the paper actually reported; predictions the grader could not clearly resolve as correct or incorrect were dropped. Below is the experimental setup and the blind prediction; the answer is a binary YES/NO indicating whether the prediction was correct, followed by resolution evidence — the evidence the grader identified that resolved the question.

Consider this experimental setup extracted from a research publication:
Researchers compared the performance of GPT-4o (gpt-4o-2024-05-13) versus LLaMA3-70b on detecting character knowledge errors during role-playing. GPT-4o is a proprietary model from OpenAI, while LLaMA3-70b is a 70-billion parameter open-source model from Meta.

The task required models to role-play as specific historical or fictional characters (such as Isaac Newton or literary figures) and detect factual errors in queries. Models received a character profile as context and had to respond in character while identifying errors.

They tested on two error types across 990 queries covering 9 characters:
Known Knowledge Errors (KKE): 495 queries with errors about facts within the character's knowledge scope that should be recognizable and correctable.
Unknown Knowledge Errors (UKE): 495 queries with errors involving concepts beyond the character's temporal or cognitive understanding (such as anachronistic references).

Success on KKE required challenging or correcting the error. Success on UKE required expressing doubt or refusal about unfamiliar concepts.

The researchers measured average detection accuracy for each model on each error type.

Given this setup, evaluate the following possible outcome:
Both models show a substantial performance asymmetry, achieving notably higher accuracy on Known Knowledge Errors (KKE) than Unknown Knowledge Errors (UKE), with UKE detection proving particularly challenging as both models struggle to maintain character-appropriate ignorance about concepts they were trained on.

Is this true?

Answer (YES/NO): NO